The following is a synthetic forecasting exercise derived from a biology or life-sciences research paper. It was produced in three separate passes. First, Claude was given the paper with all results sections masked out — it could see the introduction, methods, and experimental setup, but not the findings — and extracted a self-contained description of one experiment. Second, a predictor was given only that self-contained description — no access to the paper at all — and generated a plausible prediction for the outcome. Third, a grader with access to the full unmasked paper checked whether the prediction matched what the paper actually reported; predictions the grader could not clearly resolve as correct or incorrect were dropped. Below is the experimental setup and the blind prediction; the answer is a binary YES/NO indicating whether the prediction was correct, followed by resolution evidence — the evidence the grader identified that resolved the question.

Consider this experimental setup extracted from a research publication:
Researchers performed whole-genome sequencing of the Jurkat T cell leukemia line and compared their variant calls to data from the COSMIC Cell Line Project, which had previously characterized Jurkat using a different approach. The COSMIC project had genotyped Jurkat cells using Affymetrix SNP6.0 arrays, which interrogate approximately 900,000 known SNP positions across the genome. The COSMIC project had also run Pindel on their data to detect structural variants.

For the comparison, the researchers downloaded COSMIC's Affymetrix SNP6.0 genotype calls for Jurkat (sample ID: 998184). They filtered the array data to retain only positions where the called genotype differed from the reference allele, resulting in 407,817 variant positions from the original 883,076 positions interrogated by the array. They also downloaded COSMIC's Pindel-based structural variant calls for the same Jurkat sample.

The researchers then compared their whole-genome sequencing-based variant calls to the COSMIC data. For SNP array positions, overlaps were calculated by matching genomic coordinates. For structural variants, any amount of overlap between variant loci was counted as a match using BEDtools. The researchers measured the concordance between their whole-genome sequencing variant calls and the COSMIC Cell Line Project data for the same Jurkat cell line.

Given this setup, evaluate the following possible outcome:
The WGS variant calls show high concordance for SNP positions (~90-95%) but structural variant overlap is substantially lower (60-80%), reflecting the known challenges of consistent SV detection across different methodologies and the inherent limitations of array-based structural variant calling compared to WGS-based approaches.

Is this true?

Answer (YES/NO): NO